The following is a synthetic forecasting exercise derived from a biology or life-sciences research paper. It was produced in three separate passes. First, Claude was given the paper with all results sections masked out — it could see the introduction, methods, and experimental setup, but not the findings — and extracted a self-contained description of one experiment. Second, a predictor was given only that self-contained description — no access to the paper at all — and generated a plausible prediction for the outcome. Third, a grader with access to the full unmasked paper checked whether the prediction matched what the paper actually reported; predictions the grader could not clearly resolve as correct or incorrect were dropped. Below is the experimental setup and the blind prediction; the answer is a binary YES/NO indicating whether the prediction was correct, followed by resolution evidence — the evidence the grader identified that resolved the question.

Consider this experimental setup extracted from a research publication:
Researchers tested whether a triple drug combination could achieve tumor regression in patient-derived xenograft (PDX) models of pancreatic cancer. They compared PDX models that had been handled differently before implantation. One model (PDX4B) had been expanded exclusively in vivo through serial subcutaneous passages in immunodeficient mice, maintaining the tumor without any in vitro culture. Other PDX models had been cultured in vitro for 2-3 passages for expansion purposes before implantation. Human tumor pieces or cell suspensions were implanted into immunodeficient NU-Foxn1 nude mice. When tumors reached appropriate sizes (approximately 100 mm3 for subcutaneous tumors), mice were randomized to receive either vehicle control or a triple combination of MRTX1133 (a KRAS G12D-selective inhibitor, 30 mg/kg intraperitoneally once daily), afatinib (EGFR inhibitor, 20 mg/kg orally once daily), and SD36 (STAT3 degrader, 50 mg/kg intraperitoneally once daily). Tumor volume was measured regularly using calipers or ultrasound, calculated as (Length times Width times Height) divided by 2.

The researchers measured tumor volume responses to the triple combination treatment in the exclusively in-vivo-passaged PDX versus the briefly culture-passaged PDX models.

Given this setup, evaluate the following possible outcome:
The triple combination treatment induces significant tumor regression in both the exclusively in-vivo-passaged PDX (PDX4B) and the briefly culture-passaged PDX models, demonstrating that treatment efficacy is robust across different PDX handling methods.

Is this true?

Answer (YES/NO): YES